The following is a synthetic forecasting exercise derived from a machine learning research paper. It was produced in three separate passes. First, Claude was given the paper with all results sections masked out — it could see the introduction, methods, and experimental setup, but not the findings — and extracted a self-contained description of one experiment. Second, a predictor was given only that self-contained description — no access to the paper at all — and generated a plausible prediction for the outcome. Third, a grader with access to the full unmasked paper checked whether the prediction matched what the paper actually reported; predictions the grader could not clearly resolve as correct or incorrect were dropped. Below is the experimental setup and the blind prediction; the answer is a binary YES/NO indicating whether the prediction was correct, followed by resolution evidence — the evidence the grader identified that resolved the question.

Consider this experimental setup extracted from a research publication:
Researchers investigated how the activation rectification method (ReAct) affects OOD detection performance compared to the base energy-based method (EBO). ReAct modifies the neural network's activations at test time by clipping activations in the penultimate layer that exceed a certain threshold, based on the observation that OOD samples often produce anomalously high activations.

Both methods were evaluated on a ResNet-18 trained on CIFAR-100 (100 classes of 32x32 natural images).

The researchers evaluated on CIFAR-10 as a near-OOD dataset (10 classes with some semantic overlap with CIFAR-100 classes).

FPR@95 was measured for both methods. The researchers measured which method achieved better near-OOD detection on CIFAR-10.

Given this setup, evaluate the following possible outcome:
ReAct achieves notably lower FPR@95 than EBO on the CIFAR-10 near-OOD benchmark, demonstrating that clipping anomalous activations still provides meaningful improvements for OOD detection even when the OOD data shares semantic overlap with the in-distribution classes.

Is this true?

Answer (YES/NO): NO